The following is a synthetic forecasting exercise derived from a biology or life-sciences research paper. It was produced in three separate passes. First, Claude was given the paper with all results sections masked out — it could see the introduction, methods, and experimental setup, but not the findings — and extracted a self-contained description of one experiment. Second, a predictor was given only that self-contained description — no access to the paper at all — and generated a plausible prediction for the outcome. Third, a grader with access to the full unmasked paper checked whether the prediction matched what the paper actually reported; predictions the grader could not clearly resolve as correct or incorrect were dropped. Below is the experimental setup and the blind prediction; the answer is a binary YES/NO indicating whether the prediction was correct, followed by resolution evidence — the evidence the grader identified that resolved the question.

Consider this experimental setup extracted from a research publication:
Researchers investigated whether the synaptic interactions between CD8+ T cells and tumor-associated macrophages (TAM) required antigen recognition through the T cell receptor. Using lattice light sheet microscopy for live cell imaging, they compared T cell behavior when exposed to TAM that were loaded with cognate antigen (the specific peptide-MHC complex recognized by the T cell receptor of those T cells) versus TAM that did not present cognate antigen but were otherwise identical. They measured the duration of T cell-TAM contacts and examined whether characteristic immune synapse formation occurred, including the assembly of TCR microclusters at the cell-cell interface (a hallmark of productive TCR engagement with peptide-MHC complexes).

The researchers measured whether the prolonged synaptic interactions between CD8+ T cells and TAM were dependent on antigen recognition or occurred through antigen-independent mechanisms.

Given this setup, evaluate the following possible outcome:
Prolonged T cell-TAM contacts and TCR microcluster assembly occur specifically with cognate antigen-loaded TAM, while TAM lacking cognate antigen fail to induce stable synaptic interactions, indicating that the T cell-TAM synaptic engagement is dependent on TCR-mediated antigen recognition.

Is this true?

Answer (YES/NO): YES